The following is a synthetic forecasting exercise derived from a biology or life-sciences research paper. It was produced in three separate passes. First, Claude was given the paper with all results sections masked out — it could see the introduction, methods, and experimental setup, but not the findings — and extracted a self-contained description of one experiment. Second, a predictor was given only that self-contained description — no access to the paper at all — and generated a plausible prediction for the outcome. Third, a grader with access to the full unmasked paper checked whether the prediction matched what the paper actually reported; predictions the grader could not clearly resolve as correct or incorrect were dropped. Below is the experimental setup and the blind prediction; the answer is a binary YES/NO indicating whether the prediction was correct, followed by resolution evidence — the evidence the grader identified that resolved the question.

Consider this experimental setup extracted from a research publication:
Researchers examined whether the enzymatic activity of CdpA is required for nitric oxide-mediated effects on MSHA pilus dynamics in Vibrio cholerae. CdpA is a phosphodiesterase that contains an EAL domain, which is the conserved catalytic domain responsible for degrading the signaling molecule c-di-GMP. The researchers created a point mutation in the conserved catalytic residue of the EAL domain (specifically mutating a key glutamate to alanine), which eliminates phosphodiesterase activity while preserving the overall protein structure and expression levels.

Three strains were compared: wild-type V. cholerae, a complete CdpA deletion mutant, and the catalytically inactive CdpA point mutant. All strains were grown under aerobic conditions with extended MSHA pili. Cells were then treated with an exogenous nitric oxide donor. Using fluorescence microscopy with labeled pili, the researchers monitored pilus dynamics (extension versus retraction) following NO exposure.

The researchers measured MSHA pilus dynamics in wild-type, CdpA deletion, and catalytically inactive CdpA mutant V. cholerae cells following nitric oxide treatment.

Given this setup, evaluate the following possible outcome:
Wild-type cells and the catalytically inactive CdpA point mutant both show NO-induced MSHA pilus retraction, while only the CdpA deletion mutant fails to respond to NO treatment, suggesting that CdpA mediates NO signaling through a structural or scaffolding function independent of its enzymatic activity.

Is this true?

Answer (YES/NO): NO